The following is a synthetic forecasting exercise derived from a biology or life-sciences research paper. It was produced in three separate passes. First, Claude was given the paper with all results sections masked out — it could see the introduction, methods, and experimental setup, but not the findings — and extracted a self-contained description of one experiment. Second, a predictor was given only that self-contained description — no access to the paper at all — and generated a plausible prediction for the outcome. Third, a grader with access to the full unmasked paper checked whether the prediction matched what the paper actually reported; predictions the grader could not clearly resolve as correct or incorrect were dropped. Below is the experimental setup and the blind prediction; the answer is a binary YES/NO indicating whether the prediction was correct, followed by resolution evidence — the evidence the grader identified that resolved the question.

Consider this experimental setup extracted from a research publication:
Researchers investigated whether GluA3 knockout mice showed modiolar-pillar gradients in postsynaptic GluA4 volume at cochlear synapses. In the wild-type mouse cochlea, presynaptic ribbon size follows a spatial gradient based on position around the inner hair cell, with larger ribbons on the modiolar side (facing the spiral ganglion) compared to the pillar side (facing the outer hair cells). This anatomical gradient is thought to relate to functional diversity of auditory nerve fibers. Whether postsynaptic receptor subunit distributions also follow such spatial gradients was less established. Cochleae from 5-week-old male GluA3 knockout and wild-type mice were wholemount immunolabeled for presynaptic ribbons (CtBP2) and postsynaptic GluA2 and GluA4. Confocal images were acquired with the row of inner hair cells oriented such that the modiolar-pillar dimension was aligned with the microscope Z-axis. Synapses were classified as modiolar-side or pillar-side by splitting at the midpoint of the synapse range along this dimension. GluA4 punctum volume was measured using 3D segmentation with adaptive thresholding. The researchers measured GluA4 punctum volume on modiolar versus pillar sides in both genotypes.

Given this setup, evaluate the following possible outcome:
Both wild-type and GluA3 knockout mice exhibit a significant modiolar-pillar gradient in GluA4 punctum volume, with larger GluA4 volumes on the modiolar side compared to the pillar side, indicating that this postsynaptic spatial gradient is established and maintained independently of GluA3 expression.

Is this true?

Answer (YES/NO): NO